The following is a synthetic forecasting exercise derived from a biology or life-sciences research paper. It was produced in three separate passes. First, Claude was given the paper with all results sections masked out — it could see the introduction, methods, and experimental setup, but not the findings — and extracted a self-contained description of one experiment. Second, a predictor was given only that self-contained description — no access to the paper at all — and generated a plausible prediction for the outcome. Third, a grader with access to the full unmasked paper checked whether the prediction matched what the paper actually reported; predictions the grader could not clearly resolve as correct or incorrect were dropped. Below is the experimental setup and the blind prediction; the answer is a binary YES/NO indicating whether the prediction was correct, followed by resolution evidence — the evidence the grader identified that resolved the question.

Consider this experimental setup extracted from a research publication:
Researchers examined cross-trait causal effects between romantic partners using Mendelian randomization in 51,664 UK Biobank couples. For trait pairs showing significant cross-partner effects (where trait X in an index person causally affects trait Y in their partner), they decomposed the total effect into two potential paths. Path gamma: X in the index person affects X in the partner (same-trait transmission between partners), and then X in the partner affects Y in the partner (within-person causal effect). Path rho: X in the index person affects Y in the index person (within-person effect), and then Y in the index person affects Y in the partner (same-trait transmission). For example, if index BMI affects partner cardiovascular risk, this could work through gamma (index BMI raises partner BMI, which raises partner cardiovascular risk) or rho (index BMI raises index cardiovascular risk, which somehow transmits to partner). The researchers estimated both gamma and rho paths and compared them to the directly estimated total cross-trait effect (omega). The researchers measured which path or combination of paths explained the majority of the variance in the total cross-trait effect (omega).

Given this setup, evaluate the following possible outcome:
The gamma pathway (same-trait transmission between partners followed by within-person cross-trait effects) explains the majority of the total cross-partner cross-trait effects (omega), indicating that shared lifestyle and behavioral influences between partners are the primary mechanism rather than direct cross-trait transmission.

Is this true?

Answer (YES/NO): YES